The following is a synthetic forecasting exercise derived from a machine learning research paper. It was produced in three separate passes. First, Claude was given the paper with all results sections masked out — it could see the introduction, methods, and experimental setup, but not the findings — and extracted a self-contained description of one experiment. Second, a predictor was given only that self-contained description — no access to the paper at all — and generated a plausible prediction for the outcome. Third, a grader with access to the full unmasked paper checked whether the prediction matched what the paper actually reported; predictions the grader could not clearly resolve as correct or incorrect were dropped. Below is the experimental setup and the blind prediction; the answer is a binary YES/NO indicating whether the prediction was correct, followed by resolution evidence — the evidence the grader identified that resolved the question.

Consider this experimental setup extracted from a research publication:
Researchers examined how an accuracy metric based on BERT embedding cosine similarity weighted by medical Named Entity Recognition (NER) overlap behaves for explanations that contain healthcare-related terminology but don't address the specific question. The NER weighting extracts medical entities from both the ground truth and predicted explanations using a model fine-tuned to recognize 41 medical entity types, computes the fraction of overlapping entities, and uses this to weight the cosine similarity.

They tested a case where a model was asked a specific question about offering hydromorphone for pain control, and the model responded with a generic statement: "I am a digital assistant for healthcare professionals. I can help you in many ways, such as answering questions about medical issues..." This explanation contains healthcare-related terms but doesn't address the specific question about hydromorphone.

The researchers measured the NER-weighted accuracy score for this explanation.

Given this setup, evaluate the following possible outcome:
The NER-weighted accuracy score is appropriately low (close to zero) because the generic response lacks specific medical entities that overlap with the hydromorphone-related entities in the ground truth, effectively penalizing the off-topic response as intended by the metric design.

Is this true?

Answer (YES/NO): NO